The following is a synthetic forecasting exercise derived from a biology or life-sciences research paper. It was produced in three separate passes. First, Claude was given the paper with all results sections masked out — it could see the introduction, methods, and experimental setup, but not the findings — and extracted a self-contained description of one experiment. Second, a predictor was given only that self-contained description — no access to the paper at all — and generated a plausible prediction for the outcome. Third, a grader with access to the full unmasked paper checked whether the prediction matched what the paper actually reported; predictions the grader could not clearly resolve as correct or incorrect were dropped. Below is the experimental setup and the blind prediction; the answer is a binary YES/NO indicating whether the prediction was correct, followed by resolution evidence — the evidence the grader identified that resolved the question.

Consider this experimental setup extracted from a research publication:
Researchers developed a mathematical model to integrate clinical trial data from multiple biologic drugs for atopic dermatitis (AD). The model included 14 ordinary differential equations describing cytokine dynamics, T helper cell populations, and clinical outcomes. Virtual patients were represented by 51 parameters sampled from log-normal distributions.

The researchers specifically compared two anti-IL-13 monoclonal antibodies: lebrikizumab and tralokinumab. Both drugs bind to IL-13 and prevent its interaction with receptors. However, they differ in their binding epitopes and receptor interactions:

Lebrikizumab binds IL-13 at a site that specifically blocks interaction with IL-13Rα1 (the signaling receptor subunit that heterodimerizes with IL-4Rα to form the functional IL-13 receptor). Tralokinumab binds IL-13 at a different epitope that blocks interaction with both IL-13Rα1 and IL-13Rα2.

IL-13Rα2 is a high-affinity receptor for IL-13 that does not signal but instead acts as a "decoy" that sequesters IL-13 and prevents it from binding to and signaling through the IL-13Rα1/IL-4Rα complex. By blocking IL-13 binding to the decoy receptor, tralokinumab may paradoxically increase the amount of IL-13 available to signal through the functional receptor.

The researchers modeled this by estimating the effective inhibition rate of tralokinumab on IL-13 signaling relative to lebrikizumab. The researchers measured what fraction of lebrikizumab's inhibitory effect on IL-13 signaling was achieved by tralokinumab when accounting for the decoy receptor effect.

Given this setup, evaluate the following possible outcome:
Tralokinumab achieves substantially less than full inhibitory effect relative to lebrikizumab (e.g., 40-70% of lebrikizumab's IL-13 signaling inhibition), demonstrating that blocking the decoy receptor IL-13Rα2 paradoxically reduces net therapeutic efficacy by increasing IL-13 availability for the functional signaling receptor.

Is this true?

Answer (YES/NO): YES